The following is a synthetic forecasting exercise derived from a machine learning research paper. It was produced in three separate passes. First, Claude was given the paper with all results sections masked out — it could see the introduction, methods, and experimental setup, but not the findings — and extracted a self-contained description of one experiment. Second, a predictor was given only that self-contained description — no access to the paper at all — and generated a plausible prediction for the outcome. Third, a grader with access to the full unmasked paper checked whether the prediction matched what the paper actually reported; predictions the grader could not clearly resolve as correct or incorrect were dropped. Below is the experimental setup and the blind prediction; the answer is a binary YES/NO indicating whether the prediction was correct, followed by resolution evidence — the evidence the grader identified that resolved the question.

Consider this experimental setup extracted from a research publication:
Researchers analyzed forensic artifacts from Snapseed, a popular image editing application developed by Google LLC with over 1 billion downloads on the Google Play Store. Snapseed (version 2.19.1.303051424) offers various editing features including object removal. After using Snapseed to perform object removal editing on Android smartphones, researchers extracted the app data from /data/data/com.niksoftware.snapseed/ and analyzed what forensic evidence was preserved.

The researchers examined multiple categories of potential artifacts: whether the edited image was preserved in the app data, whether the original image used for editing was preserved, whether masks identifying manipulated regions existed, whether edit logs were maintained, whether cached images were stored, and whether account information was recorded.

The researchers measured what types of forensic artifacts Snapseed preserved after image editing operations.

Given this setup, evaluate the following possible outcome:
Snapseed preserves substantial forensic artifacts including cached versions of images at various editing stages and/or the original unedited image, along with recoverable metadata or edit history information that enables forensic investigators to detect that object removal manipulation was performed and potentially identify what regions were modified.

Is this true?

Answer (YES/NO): NO